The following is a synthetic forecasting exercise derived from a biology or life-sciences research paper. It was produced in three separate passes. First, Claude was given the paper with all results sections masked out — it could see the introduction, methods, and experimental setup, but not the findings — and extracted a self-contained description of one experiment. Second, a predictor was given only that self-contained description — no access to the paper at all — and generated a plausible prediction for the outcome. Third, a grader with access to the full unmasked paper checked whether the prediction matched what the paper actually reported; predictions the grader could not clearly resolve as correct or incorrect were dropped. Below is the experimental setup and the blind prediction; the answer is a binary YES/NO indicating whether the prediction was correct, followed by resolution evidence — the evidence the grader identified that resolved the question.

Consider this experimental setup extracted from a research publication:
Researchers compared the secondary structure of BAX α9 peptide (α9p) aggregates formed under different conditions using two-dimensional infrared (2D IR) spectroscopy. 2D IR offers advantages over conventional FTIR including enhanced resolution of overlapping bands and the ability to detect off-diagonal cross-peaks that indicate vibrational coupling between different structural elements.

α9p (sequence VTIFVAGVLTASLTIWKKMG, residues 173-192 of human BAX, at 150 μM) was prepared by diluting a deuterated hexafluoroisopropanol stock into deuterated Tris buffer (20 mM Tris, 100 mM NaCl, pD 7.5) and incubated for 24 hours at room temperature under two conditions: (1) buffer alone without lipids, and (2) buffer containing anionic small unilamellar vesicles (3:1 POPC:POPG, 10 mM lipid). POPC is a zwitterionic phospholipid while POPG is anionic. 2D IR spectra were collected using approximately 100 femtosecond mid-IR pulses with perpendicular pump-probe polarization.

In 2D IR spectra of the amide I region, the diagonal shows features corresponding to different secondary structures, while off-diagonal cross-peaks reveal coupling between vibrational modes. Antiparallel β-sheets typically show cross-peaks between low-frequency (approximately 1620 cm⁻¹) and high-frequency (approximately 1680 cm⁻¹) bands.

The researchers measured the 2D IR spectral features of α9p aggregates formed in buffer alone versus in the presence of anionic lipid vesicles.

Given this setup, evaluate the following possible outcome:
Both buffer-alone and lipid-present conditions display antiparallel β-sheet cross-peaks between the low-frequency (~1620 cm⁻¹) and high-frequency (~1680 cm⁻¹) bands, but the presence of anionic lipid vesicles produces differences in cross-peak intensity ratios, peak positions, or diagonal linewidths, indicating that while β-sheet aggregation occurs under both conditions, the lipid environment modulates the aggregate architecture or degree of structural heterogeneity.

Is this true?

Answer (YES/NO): NO